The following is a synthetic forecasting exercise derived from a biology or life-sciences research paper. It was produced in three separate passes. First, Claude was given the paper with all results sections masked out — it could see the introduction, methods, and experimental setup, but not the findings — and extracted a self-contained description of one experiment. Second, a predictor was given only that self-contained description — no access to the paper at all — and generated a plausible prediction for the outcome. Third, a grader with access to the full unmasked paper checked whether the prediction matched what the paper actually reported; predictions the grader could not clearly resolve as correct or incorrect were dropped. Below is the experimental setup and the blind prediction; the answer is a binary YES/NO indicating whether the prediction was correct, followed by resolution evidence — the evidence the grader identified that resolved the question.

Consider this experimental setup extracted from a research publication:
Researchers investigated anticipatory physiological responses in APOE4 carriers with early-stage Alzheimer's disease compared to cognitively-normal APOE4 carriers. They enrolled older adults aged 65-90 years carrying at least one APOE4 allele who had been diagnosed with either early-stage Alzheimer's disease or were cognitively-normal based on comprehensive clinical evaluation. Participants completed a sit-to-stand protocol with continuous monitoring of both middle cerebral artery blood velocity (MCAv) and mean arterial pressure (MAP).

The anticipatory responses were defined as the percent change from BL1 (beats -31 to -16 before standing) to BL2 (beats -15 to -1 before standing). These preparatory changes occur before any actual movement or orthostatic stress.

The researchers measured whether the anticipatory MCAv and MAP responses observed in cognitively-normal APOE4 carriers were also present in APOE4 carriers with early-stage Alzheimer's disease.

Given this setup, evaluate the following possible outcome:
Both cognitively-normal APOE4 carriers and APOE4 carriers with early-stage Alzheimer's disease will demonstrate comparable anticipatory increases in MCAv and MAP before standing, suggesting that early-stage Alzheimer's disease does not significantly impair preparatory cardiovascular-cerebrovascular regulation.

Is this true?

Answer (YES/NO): NO